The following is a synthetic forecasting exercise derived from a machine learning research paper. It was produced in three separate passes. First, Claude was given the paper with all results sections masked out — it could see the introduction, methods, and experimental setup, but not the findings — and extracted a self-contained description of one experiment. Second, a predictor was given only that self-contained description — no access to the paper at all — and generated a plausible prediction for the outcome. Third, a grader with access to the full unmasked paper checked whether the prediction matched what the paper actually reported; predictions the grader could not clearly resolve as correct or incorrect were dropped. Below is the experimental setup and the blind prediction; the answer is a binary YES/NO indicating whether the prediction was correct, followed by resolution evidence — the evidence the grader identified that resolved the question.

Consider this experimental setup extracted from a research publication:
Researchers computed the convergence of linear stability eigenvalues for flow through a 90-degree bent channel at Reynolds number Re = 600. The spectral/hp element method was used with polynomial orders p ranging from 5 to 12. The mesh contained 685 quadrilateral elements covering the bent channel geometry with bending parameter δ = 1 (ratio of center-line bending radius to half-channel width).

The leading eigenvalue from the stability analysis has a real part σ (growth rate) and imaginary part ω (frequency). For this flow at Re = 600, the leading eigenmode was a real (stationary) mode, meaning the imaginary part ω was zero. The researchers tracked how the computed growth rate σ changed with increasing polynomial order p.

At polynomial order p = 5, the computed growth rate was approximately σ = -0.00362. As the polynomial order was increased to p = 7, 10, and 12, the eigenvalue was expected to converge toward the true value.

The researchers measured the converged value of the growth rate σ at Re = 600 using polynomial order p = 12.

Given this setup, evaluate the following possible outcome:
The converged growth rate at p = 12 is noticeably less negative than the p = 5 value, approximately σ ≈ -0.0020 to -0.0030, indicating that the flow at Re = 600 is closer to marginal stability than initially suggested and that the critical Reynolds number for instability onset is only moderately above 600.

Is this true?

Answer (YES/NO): NO